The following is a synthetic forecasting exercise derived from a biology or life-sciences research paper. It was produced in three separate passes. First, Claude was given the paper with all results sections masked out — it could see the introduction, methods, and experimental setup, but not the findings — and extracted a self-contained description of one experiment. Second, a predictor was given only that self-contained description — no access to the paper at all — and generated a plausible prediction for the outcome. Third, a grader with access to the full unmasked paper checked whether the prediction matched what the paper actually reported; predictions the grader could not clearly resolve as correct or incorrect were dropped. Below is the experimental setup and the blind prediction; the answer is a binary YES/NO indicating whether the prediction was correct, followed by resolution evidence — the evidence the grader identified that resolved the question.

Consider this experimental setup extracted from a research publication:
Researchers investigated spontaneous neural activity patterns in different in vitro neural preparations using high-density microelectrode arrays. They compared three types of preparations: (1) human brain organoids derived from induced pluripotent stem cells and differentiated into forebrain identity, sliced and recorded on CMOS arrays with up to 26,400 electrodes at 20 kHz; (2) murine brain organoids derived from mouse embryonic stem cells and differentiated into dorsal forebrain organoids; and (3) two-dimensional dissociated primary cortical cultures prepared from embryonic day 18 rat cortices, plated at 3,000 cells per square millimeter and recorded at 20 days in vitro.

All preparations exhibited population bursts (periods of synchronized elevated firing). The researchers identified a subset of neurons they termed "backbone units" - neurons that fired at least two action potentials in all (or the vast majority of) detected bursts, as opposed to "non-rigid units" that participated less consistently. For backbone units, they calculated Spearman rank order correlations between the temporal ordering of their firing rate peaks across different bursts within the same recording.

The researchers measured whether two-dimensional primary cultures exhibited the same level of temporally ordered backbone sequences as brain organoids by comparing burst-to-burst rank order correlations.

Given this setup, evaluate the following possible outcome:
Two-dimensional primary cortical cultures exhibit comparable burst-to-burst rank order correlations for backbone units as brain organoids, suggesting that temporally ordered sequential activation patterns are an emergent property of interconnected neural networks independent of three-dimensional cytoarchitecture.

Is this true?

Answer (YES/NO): NO